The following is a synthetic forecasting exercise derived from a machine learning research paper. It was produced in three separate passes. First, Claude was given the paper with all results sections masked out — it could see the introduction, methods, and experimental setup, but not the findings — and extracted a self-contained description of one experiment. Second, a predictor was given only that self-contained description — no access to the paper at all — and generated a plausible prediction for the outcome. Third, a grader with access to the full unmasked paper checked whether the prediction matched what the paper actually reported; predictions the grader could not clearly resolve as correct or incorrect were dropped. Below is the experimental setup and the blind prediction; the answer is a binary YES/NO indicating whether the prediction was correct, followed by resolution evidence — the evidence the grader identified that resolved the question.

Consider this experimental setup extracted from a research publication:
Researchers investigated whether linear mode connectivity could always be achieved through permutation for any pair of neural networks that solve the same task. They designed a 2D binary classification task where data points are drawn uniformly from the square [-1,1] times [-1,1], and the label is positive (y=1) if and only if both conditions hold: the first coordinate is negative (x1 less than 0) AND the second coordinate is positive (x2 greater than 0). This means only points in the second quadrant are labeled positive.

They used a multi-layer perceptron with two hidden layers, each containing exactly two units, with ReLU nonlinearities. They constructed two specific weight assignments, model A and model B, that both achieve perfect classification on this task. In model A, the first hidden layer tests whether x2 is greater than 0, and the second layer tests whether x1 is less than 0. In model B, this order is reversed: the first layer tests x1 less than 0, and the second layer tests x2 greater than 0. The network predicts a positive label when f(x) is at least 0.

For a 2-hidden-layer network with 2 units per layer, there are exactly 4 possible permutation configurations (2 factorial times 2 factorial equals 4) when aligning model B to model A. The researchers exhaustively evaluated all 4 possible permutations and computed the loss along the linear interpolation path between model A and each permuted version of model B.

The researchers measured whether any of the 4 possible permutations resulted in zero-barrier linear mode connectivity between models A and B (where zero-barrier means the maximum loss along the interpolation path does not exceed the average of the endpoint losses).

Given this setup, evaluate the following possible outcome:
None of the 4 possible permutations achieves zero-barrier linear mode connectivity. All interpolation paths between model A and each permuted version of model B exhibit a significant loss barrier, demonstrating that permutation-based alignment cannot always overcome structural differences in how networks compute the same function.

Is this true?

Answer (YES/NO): YES